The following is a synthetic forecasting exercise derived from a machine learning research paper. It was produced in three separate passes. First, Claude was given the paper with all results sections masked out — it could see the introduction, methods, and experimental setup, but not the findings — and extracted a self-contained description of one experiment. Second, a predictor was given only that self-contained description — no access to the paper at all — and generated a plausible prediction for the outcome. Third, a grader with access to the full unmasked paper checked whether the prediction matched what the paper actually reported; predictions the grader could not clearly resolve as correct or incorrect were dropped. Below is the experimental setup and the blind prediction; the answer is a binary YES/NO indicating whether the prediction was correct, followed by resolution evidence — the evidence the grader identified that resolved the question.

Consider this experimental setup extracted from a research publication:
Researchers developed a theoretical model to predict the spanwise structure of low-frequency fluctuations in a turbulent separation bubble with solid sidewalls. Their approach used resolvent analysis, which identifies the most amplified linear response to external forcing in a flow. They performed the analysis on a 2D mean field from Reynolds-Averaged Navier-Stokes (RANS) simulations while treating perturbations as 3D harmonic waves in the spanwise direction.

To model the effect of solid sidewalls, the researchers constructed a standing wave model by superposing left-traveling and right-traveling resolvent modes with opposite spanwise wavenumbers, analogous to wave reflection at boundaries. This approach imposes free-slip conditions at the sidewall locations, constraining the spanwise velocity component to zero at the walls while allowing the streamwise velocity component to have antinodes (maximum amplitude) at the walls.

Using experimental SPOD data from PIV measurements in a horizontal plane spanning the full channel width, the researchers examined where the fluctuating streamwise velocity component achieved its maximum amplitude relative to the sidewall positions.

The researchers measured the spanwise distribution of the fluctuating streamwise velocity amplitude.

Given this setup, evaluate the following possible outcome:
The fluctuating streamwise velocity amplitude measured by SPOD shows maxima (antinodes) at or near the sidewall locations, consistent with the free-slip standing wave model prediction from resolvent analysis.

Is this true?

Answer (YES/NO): YES